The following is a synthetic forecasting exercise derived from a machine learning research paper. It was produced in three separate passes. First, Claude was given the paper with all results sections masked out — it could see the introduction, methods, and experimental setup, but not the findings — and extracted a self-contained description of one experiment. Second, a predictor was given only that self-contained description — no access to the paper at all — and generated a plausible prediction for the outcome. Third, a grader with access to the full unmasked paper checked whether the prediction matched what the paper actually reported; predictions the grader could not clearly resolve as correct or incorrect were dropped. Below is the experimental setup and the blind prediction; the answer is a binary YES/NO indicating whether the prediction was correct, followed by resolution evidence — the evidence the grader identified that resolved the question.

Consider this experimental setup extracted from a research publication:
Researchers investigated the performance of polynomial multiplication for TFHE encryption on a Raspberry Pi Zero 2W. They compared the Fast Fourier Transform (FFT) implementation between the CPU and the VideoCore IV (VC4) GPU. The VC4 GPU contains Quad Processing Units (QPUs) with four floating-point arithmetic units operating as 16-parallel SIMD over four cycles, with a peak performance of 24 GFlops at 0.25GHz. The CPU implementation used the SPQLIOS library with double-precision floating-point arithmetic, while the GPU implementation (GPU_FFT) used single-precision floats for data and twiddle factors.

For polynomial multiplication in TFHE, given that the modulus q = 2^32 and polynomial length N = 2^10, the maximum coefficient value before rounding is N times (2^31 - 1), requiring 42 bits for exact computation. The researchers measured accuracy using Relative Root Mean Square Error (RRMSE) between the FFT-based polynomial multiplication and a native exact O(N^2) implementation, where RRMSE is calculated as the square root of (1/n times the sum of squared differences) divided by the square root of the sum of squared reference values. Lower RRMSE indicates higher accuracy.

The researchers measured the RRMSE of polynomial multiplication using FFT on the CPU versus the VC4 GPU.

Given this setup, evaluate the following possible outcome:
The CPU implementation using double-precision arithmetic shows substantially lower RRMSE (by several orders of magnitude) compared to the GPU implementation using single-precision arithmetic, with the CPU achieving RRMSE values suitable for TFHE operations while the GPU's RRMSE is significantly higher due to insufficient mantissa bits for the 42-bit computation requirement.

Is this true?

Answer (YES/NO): YES